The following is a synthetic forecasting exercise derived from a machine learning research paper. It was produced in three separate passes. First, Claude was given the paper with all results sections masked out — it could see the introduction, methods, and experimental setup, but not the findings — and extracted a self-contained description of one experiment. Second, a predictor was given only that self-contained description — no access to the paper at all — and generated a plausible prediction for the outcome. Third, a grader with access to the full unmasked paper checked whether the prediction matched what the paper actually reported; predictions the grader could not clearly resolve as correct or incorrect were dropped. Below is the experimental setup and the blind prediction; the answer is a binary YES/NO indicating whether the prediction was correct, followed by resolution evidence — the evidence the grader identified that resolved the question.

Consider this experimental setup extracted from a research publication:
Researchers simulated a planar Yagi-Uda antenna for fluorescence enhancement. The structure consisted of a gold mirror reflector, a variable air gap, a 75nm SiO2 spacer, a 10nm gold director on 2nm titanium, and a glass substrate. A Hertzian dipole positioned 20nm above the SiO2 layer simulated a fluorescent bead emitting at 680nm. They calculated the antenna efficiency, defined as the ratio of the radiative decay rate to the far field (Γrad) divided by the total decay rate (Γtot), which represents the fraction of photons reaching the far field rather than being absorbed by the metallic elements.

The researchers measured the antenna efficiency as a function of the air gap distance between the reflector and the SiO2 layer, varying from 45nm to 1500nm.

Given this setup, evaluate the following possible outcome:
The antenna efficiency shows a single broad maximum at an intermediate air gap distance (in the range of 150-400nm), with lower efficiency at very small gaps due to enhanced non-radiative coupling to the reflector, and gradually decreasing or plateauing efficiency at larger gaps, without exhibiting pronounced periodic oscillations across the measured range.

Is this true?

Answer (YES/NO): NO